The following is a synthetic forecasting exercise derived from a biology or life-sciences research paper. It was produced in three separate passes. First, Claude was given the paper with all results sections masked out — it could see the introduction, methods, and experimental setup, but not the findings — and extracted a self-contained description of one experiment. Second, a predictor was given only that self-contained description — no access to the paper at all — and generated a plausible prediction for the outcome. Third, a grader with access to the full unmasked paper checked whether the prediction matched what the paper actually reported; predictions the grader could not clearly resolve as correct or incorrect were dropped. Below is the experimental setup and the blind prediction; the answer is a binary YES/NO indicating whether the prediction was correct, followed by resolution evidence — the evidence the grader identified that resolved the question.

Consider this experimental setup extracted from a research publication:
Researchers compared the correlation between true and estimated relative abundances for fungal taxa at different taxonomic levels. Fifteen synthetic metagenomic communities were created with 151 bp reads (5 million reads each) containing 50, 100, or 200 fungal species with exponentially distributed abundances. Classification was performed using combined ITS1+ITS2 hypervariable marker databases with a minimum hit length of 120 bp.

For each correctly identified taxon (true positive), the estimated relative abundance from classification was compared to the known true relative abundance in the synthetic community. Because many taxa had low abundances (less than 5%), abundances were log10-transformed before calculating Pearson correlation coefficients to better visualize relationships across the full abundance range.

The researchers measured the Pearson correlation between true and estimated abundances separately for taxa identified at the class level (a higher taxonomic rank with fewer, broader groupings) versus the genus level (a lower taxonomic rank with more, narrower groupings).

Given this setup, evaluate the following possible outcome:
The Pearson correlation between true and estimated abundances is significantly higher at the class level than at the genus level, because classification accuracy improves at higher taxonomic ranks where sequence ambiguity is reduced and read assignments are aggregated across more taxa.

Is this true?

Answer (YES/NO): YES